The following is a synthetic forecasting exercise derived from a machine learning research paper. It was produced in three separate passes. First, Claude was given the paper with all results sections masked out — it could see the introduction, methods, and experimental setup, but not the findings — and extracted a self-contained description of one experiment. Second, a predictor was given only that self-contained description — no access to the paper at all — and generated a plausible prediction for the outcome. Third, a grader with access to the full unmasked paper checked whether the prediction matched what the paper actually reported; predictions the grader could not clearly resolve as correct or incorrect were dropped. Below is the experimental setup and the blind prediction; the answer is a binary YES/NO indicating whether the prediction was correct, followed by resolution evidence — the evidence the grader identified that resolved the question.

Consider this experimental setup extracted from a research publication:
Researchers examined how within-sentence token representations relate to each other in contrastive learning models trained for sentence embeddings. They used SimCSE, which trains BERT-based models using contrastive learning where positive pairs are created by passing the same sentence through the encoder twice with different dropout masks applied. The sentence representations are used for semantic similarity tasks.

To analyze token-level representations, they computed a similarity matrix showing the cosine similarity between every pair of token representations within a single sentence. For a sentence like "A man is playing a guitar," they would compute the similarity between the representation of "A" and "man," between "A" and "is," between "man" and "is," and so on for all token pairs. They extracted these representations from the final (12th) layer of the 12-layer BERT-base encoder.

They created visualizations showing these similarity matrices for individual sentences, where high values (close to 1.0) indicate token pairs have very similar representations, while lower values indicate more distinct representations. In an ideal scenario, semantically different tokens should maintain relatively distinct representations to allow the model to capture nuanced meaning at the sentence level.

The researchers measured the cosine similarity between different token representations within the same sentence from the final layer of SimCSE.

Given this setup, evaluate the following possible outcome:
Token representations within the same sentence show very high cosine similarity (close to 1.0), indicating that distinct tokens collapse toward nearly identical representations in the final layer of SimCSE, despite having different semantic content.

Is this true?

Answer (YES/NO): YES